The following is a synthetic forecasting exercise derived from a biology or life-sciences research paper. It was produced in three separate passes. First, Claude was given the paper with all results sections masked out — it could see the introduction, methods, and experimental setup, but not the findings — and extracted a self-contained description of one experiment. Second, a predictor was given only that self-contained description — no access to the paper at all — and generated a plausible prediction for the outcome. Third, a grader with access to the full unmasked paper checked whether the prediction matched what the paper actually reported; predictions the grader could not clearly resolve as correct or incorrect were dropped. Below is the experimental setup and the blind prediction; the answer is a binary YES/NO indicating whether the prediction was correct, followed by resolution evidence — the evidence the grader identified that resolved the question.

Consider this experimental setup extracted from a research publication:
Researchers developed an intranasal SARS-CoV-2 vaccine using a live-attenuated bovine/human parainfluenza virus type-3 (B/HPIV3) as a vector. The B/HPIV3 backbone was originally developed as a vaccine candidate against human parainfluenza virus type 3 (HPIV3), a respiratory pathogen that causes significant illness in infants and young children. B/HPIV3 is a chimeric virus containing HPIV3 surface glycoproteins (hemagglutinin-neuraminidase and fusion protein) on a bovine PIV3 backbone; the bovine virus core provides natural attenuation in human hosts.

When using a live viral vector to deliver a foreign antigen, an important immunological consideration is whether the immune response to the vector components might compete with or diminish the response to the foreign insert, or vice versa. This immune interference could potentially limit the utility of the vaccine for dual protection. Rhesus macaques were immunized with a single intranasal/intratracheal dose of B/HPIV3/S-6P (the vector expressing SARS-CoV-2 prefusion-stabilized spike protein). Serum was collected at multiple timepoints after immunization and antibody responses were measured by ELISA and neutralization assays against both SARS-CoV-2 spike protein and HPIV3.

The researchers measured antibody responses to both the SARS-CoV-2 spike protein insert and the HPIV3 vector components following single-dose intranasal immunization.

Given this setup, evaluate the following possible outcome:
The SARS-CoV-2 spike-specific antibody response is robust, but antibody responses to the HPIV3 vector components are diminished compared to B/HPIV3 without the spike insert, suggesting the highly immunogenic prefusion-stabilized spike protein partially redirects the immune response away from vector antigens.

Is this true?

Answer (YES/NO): NO